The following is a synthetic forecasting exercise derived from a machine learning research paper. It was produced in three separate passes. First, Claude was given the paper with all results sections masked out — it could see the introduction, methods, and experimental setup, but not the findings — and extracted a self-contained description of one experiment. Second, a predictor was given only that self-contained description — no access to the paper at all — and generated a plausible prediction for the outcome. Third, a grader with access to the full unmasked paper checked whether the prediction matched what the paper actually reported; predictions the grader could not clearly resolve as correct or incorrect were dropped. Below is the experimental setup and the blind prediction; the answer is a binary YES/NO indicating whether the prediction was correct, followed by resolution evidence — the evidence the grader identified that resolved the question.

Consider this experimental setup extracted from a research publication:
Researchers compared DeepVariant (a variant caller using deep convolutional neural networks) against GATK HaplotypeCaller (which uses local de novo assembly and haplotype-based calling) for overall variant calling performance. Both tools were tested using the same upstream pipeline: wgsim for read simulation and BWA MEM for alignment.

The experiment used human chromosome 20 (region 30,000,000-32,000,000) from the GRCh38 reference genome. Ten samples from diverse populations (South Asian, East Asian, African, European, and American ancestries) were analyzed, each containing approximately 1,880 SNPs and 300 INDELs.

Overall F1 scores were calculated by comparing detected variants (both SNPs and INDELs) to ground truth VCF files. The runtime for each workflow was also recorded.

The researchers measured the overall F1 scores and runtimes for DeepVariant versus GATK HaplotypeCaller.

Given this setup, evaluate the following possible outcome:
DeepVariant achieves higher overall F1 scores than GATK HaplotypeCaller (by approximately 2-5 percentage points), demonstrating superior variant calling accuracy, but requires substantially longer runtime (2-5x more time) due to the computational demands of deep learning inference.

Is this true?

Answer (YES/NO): NO